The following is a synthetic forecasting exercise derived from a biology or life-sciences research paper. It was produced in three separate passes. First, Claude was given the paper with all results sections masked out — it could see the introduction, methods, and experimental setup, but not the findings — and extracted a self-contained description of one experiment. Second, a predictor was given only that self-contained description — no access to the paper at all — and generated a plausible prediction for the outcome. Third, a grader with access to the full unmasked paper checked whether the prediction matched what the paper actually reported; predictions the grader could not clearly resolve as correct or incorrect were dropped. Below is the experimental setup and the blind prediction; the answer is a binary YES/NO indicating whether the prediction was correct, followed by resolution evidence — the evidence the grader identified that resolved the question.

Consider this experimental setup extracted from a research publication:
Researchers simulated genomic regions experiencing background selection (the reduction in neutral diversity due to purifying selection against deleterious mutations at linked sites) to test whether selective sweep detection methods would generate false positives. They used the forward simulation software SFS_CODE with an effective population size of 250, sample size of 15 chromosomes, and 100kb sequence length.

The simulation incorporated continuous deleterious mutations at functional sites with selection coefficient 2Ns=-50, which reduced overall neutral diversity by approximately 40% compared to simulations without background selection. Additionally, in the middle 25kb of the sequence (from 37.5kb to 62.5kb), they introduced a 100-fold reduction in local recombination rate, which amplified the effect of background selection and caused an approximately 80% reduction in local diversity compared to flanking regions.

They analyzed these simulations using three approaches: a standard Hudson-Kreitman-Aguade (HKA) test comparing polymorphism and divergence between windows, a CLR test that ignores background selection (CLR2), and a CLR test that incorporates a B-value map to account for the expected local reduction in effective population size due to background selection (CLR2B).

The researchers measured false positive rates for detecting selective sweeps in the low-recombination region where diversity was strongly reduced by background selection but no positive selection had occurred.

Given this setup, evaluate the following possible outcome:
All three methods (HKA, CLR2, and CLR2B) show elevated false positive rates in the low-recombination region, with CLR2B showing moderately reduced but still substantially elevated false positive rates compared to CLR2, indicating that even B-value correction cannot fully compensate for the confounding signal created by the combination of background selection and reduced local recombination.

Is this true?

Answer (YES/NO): NO